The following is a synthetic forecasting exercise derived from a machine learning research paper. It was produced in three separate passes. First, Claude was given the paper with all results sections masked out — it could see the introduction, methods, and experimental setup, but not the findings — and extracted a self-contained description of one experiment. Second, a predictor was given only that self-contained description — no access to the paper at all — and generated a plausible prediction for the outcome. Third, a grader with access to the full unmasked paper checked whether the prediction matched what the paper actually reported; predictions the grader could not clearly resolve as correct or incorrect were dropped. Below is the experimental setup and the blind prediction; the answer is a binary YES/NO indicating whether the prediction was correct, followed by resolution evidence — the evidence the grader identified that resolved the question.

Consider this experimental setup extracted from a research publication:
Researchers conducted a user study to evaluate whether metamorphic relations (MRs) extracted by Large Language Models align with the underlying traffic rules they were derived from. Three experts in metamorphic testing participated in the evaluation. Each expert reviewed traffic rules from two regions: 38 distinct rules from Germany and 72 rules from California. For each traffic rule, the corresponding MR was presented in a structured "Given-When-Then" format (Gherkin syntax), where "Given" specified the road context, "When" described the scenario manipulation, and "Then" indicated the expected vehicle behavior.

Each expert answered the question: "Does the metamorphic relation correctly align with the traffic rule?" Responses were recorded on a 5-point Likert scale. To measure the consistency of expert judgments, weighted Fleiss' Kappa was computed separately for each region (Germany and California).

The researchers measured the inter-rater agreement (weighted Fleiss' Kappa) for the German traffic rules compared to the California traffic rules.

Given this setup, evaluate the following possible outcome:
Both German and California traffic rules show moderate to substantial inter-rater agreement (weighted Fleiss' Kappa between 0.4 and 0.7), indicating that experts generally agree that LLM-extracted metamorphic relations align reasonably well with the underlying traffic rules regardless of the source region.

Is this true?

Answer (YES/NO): NO